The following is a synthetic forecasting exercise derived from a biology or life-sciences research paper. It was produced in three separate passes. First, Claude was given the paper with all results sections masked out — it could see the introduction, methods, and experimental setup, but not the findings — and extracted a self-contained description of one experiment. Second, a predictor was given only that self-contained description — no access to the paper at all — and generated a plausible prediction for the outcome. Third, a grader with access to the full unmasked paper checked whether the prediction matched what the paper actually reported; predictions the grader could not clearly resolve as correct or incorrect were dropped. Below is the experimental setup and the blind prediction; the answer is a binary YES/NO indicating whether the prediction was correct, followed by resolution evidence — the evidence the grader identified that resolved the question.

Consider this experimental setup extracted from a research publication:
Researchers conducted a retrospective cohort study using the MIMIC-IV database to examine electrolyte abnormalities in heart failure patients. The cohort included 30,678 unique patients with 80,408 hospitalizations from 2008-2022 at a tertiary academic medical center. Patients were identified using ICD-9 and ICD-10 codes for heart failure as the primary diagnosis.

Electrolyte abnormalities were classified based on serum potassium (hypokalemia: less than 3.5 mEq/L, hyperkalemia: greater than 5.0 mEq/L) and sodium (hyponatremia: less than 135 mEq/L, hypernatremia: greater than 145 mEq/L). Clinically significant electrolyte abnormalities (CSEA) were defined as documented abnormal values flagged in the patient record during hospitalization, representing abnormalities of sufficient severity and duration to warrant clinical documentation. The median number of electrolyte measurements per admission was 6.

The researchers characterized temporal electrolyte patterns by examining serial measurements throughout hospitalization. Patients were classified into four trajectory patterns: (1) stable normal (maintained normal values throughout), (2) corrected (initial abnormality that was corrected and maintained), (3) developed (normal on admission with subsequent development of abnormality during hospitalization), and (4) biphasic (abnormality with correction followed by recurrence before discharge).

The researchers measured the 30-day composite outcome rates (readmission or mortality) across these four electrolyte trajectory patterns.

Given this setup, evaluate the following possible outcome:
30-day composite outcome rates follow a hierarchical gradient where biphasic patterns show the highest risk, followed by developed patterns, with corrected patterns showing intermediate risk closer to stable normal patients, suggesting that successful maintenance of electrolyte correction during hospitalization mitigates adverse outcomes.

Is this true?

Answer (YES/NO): NO